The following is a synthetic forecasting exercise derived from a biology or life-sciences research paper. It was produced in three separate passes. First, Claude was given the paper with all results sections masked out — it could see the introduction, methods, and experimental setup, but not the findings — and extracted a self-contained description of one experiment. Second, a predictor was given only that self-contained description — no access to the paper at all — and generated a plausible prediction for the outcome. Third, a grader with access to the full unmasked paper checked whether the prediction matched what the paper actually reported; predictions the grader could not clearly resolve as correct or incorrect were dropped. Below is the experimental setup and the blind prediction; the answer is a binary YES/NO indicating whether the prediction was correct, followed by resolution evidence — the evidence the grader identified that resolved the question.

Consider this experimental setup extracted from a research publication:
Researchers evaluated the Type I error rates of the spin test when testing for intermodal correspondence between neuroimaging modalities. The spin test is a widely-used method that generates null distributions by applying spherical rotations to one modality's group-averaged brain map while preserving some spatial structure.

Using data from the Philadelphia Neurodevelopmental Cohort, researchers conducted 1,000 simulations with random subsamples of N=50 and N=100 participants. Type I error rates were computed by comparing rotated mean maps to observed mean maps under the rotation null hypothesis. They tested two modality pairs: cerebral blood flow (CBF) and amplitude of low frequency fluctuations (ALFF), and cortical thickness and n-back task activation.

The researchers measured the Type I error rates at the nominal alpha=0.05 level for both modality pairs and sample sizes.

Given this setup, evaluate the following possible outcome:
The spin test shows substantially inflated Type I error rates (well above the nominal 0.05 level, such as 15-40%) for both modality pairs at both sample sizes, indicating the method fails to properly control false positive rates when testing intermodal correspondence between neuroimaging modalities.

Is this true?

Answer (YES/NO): NO